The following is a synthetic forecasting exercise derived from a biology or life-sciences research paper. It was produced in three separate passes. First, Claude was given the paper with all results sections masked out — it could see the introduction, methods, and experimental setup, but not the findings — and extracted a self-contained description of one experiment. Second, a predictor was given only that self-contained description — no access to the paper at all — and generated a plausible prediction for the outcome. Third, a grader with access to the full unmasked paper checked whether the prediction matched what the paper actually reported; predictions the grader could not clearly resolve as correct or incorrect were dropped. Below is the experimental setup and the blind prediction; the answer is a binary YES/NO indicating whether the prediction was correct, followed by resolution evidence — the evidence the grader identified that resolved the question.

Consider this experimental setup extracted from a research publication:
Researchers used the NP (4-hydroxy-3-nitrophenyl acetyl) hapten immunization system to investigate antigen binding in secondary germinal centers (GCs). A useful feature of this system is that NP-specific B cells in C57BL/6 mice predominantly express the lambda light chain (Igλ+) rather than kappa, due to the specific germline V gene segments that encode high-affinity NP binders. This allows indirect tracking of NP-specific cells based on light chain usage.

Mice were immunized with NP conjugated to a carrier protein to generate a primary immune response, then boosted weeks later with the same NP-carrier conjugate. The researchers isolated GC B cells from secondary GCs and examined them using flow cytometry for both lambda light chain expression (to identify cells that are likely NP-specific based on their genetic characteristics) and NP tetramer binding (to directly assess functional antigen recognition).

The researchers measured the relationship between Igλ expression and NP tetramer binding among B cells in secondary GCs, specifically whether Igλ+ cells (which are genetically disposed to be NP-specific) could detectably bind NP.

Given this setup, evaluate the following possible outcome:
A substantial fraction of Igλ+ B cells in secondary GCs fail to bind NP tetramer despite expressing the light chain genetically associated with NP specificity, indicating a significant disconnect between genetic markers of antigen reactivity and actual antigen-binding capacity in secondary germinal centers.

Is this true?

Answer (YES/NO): YES